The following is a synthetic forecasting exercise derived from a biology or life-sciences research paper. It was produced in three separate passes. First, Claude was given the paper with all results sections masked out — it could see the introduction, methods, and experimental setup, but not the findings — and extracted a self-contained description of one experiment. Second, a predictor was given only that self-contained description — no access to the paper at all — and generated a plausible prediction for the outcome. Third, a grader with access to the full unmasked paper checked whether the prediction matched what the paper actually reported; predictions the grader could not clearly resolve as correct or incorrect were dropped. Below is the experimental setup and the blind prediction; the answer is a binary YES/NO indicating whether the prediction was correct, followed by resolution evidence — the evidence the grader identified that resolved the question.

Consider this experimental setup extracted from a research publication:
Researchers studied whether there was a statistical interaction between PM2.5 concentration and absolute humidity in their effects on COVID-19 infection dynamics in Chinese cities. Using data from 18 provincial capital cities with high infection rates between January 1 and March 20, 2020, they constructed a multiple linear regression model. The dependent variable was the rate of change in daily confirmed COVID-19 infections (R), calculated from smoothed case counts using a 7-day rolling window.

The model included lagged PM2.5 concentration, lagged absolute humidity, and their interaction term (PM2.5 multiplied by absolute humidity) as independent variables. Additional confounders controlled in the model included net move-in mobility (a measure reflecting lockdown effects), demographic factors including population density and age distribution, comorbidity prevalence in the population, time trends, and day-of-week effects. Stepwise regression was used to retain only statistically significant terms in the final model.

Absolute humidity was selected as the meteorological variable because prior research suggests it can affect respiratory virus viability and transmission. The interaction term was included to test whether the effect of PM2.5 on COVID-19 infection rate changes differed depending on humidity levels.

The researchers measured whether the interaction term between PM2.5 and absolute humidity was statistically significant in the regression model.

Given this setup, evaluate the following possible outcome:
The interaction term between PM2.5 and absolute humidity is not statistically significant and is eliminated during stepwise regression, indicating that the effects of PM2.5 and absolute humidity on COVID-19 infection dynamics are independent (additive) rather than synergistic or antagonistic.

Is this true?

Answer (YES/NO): NO